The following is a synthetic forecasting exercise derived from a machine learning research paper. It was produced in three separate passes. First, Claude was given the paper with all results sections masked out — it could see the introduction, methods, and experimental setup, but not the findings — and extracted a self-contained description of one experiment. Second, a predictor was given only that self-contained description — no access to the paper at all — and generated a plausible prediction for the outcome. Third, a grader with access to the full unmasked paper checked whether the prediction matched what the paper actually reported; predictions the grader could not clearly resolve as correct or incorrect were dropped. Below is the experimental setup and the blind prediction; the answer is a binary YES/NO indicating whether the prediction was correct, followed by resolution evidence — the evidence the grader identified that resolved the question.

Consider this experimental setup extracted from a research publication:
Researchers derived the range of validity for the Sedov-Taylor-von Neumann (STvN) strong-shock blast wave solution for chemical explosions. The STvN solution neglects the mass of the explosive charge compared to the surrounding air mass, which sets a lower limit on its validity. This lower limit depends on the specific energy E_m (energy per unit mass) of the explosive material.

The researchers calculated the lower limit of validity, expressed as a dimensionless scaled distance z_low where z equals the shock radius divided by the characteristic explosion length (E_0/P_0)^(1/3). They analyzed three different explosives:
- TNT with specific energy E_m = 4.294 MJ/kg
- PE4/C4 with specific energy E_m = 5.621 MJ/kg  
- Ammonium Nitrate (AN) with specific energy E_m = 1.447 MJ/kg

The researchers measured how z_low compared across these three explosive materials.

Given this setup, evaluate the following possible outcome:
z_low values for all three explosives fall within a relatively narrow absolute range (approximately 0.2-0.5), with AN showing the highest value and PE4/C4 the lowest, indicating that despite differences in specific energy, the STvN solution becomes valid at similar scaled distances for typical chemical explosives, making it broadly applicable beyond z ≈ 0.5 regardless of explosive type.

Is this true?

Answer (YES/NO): NO